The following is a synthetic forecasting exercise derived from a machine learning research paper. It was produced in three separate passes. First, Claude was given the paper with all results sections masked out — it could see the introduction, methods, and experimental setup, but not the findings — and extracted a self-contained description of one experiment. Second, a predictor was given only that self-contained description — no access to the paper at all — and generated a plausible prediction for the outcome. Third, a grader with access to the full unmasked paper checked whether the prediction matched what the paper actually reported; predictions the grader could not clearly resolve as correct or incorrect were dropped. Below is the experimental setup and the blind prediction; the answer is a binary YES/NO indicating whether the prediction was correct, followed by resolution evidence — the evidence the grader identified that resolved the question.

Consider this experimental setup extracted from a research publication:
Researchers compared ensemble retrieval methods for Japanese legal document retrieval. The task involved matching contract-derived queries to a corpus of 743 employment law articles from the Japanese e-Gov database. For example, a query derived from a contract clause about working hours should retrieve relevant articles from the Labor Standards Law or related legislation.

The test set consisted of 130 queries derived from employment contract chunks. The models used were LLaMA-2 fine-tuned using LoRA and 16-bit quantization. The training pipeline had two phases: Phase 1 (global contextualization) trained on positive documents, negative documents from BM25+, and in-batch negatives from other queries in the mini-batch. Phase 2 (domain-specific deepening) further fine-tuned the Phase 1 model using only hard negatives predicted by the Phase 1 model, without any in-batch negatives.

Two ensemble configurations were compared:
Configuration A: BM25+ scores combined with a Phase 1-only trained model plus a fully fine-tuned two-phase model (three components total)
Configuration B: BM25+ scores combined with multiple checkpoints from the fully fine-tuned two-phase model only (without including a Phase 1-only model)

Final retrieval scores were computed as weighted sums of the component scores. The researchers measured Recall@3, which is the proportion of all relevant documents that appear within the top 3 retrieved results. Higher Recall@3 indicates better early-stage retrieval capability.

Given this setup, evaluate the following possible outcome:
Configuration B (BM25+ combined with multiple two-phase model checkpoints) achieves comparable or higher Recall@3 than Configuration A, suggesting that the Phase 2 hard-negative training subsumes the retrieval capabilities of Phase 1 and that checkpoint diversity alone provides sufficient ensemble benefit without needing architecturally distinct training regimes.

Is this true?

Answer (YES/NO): NO